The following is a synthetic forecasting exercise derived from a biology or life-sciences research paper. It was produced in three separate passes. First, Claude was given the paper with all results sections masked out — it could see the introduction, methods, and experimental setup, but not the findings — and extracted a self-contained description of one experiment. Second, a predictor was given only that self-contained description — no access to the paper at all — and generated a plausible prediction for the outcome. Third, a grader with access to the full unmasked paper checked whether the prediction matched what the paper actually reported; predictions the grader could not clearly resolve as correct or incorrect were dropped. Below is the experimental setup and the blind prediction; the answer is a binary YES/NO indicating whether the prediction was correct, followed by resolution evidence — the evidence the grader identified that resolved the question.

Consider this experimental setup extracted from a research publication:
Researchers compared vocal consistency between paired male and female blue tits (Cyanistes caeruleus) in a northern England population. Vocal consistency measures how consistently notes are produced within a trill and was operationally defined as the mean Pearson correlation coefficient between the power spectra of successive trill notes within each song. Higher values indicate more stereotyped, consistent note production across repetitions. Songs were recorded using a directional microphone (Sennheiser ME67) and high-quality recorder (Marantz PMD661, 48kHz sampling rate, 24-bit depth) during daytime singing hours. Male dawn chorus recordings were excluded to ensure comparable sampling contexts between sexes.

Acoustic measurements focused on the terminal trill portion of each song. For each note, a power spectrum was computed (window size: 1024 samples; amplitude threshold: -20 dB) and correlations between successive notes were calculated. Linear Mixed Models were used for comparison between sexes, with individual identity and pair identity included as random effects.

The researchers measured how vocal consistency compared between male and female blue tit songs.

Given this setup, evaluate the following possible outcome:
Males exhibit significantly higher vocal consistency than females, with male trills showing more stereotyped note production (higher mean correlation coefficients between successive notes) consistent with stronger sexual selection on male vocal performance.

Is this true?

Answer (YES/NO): YES